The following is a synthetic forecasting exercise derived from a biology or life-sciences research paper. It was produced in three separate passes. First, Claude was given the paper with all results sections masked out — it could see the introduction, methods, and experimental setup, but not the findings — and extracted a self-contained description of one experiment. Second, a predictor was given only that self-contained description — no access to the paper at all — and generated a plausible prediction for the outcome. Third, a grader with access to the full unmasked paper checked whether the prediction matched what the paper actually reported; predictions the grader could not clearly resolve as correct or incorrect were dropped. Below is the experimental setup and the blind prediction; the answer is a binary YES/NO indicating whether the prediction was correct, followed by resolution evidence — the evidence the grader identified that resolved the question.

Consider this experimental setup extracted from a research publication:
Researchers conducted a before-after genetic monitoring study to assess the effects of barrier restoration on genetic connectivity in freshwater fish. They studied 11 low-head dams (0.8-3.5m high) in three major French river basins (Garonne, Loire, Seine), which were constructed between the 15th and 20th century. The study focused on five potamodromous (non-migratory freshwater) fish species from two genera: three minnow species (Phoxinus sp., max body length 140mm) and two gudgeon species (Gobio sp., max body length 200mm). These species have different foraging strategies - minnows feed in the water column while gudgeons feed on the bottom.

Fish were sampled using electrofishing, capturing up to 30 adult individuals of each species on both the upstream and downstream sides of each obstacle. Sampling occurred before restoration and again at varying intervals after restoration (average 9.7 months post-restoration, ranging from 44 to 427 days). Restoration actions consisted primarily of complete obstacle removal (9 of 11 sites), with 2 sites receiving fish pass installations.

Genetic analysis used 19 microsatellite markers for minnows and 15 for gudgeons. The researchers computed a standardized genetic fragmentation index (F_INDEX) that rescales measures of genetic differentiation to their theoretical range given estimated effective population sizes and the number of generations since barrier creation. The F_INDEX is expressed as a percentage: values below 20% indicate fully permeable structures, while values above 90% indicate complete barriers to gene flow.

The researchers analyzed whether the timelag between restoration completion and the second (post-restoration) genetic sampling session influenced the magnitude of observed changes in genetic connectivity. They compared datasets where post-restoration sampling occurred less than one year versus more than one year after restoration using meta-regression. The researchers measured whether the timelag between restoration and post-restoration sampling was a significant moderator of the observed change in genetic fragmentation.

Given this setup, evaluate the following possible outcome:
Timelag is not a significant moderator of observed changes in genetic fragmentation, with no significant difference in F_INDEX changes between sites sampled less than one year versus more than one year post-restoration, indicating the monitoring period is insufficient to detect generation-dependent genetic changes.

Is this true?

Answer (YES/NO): NO